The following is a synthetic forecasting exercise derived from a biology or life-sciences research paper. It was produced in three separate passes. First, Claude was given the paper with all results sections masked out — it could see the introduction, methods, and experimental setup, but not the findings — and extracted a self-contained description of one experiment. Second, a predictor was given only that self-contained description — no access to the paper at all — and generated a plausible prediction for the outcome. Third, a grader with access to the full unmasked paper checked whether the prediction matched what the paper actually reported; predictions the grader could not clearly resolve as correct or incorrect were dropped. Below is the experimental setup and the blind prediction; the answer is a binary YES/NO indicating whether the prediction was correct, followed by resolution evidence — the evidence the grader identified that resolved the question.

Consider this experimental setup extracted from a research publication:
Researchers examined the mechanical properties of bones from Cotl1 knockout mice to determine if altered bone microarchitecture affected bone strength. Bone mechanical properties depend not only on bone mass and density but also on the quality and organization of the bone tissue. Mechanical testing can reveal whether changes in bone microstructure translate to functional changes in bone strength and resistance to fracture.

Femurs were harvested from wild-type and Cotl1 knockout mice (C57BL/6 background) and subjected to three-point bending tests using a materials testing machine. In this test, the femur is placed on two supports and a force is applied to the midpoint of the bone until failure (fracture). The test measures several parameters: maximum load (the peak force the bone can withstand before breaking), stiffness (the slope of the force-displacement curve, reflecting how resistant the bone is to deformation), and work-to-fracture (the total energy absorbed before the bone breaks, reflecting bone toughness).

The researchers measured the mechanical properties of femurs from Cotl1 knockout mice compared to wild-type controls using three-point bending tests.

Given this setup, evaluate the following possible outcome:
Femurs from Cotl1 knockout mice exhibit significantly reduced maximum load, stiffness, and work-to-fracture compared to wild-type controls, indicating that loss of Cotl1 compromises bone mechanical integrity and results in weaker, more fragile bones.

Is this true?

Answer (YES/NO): NO